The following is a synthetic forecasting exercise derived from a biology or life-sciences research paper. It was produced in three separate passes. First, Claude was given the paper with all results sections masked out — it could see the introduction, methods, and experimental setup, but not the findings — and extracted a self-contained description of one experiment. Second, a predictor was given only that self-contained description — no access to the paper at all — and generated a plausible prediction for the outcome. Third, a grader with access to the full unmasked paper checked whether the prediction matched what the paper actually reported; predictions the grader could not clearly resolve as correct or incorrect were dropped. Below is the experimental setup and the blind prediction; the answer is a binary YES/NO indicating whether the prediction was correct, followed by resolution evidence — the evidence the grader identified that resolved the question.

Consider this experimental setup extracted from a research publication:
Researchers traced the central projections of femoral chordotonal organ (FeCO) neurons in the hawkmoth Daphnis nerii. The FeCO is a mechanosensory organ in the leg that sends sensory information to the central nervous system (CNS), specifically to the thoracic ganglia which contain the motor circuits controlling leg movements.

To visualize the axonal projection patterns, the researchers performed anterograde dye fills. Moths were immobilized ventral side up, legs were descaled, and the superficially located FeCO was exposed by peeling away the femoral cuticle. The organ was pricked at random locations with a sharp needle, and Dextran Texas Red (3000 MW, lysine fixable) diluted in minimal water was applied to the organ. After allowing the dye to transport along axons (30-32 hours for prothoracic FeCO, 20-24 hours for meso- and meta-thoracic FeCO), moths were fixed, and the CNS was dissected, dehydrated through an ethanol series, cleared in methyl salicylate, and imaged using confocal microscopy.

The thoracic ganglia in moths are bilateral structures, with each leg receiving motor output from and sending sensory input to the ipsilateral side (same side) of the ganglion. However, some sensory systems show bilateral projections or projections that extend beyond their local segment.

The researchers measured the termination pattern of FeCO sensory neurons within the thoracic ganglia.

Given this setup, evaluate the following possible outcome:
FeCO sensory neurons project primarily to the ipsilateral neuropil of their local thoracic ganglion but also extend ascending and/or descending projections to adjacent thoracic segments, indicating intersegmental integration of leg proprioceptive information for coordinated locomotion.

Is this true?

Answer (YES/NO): NO